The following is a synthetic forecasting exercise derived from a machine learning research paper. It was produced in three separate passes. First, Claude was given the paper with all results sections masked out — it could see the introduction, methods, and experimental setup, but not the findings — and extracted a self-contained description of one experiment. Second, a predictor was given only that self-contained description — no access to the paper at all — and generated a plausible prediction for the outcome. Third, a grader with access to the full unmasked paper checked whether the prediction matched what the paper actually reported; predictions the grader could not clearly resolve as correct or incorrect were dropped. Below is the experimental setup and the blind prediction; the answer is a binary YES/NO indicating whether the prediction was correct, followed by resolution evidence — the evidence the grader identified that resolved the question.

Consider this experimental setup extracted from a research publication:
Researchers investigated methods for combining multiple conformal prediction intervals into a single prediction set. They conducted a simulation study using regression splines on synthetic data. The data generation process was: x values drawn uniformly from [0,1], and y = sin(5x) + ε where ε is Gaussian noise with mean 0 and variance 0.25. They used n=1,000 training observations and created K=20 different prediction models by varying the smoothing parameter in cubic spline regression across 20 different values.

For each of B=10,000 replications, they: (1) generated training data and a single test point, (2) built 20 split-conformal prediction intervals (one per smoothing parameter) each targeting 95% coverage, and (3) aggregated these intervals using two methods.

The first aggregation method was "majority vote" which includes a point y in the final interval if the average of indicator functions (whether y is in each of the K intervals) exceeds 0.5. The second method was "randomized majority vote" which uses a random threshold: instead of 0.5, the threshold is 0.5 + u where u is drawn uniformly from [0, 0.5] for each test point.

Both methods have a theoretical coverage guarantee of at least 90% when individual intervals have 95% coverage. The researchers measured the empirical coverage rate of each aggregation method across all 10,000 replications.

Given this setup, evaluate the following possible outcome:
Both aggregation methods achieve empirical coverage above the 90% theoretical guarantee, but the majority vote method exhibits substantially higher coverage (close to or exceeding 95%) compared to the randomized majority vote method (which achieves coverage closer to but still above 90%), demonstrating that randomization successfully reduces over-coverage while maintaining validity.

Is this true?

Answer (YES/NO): YES